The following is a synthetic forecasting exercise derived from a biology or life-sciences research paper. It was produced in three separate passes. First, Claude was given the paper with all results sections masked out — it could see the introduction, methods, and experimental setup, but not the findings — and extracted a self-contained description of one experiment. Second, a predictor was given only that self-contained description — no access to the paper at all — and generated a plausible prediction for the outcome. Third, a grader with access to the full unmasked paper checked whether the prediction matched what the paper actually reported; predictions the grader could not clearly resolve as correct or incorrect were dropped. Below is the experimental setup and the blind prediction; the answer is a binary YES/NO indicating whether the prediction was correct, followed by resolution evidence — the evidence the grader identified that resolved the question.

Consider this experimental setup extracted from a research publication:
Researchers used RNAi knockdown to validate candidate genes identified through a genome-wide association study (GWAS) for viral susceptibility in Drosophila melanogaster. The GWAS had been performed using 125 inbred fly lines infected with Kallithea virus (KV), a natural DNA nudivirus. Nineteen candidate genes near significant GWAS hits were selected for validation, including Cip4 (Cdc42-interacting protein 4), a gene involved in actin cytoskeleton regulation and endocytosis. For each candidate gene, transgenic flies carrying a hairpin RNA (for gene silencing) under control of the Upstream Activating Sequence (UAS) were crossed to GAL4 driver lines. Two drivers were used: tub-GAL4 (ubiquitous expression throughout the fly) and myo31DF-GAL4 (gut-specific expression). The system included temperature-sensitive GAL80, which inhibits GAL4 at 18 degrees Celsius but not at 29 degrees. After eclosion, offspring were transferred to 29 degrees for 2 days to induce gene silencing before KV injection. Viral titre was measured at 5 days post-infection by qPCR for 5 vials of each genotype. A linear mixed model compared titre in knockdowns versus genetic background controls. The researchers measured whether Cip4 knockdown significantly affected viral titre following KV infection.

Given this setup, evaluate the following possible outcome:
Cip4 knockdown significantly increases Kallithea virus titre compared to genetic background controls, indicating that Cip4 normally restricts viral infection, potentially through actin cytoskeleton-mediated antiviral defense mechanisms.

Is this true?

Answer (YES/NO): YES